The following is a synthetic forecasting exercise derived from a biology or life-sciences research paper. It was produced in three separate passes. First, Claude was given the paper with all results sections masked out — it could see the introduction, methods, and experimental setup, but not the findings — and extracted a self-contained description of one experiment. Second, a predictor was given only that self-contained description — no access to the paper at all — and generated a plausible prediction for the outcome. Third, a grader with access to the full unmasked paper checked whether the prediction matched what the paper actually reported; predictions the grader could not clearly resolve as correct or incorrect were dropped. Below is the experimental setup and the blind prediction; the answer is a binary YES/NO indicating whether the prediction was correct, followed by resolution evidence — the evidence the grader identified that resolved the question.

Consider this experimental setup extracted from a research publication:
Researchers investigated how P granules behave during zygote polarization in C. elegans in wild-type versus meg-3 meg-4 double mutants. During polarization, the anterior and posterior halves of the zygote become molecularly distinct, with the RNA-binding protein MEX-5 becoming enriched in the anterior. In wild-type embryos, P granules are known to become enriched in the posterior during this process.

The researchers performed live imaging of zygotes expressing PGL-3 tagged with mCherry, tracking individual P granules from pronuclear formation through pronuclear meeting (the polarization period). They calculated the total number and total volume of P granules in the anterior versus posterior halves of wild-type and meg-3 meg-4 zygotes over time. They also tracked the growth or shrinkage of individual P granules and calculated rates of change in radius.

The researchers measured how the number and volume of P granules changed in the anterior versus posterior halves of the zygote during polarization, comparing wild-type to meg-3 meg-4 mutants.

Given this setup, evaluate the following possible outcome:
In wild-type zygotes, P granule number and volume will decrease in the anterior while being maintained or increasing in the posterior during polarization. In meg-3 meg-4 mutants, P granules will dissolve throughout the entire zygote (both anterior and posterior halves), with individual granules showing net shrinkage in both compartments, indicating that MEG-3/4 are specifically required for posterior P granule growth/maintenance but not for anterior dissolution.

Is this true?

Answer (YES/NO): NO